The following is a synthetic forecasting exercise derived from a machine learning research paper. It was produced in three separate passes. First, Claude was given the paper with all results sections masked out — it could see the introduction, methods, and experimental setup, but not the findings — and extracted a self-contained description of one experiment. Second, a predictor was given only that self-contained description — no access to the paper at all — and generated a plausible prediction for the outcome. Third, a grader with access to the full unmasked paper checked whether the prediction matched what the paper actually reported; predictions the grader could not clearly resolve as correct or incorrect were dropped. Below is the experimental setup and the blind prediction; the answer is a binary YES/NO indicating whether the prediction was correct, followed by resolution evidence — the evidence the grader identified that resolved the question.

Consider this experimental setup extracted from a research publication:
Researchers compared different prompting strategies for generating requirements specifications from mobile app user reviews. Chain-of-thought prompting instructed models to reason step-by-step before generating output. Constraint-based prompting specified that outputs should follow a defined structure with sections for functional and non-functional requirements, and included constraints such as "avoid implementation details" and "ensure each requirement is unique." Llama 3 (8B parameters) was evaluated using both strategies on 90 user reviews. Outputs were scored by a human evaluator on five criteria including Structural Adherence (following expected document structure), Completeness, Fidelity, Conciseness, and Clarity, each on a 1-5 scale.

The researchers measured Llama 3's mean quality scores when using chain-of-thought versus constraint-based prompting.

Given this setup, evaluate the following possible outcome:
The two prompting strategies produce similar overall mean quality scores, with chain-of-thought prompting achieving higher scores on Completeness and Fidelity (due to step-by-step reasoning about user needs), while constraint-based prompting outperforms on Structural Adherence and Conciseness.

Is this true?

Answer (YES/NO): NO